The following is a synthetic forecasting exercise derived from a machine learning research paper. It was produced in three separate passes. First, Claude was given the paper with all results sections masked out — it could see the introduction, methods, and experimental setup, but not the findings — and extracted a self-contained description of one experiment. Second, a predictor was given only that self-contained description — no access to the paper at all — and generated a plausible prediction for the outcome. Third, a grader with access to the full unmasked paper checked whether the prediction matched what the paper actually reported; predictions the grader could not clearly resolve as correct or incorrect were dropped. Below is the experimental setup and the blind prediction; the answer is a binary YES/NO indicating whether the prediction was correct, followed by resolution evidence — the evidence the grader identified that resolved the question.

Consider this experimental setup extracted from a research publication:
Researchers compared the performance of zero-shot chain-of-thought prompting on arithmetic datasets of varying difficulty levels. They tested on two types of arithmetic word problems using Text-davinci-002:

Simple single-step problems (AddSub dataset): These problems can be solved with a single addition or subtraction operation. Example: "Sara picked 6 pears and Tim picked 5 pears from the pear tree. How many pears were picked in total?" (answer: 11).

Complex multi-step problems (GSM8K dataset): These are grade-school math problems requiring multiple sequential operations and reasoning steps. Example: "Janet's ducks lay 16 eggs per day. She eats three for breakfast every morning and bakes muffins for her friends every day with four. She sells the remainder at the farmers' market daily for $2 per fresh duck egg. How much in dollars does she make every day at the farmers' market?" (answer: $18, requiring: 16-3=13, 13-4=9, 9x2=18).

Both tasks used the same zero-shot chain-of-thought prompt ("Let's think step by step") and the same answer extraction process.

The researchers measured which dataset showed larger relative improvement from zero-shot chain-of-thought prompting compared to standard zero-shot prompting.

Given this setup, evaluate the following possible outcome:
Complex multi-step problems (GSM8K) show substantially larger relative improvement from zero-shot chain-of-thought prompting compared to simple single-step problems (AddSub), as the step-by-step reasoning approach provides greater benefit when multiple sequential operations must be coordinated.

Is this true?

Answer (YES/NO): YES